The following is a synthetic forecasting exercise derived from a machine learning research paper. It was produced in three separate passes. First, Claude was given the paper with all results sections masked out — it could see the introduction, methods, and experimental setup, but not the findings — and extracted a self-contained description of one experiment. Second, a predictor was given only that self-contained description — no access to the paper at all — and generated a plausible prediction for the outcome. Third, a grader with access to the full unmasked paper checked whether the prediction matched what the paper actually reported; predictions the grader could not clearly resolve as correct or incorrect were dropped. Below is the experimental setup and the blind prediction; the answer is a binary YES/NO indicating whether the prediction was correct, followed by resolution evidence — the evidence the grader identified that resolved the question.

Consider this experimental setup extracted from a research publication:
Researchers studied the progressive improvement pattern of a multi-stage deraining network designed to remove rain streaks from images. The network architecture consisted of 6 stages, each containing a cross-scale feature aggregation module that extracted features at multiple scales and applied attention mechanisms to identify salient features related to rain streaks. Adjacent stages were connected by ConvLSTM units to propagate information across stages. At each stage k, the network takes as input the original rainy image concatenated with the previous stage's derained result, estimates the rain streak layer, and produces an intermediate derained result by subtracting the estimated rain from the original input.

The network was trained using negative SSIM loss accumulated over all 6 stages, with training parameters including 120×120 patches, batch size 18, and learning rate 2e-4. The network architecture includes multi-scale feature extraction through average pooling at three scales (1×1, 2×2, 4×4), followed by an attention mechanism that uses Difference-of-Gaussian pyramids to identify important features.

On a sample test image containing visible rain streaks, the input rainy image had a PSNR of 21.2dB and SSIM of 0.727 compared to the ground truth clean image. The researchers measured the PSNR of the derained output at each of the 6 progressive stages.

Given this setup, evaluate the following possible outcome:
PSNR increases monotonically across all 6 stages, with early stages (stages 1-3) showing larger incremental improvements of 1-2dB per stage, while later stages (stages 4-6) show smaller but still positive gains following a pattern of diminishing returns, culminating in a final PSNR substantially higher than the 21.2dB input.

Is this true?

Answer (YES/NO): NO